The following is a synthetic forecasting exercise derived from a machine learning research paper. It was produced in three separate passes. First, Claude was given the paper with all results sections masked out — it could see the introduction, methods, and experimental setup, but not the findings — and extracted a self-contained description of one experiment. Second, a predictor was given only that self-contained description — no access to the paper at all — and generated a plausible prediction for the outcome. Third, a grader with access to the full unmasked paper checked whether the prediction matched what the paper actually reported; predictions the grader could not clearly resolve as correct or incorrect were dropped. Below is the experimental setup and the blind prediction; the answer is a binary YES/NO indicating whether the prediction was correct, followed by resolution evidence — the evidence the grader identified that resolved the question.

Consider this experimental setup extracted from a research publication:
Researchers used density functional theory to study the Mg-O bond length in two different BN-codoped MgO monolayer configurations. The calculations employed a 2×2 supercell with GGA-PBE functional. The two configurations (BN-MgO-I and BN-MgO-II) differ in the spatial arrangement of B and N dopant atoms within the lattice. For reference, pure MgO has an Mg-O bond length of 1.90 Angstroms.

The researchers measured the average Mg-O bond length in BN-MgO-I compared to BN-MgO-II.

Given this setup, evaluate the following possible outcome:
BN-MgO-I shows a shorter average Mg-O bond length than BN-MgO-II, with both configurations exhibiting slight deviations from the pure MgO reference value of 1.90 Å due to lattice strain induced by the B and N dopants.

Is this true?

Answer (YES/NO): NO